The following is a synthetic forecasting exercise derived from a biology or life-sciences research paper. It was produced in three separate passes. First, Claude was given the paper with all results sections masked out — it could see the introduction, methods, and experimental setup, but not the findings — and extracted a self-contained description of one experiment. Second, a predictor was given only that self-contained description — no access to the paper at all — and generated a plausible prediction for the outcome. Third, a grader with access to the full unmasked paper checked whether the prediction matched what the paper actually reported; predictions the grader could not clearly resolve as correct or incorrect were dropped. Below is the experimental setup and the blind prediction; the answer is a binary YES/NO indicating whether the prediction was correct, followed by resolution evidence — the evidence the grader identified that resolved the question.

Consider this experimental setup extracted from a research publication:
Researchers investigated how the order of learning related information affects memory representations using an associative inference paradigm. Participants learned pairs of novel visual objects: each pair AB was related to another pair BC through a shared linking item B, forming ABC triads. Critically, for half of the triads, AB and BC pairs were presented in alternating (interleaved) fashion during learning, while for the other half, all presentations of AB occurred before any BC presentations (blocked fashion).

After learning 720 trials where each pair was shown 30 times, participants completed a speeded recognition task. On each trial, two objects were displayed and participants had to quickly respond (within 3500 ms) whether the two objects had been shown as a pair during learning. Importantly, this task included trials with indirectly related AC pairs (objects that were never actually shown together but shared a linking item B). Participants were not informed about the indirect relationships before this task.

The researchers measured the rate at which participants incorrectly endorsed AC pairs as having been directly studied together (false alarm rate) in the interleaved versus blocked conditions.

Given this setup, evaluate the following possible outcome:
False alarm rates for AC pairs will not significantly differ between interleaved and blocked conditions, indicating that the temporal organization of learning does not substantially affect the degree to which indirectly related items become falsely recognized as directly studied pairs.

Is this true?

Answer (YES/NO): NO